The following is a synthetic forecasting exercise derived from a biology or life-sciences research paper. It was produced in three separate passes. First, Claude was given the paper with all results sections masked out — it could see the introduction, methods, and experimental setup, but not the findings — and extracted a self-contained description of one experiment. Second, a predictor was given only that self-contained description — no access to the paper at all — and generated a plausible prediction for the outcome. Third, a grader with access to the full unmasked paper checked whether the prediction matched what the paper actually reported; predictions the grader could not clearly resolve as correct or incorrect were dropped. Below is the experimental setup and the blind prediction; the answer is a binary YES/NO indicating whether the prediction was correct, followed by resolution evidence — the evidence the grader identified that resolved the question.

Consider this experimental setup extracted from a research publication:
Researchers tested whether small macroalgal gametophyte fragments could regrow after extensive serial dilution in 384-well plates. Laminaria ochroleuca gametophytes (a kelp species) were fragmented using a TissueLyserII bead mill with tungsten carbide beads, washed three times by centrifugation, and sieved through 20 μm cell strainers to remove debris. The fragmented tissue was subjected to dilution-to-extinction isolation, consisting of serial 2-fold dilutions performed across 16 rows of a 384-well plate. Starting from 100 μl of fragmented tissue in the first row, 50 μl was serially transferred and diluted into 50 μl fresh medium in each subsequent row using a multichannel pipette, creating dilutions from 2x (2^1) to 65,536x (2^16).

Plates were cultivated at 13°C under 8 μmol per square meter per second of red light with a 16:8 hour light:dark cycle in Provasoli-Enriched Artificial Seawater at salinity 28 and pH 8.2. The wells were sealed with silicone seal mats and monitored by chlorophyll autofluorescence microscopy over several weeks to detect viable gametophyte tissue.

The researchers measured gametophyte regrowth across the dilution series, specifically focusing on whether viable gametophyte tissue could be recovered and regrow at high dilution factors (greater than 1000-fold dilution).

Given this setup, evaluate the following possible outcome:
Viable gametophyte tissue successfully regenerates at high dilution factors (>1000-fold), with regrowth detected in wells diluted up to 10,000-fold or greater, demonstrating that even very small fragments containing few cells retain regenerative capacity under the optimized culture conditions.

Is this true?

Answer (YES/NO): NO